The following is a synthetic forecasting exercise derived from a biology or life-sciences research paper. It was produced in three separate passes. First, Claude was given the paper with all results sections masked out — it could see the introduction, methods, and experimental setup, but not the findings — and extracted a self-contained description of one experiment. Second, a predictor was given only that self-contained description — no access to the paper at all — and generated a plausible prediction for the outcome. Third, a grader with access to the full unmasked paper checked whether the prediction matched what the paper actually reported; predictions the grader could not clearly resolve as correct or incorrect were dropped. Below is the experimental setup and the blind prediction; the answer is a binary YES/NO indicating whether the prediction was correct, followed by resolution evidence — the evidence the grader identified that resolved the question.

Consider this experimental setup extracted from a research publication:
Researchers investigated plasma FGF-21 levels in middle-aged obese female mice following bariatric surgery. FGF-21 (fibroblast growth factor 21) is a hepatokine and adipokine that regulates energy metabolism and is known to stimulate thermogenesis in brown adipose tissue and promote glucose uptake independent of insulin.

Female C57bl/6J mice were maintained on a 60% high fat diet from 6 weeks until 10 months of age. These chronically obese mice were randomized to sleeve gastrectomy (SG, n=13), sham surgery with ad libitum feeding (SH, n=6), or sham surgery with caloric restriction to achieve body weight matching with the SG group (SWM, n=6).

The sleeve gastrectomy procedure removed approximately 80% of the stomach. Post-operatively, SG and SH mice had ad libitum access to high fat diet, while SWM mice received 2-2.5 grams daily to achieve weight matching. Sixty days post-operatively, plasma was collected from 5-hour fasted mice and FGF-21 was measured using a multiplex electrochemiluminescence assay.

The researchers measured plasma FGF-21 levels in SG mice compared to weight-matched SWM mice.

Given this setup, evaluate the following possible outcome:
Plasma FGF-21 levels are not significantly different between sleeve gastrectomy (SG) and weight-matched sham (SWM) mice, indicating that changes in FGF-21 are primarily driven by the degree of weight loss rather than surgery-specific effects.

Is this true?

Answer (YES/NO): YES